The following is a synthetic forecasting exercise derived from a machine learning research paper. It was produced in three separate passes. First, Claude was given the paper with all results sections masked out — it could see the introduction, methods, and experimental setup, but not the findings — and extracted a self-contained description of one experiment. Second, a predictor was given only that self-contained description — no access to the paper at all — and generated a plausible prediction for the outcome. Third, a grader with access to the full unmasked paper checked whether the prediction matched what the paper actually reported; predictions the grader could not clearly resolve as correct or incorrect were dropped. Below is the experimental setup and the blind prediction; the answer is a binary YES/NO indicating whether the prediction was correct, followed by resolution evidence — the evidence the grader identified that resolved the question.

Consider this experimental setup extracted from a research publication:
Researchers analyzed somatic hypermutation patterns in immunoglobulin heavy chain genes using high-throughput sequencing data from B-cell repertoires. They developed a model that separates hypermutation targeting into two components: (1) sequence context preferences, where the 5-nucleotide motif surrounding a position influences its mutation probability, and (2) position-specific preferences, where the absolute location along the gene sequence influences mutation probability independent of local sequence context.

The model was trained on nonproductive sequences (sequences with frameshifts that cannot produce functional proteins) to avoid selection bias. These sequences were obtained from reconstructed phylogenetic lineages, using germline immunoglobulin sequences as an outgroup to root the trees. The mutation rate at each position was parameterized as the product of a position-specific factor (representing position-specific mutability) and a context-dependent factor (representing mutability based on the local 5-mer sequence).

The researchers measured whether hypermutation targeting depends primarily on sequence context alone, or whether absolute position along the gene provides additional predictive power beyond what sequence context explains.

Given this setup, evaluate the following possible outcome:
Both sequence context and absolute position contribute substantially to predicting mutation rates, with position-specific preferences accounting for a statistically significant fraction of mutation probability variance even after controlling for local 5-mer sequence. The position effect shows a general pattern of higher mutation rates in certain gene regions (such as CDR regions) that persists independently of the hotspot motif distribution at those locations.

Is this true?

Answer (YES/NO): YES